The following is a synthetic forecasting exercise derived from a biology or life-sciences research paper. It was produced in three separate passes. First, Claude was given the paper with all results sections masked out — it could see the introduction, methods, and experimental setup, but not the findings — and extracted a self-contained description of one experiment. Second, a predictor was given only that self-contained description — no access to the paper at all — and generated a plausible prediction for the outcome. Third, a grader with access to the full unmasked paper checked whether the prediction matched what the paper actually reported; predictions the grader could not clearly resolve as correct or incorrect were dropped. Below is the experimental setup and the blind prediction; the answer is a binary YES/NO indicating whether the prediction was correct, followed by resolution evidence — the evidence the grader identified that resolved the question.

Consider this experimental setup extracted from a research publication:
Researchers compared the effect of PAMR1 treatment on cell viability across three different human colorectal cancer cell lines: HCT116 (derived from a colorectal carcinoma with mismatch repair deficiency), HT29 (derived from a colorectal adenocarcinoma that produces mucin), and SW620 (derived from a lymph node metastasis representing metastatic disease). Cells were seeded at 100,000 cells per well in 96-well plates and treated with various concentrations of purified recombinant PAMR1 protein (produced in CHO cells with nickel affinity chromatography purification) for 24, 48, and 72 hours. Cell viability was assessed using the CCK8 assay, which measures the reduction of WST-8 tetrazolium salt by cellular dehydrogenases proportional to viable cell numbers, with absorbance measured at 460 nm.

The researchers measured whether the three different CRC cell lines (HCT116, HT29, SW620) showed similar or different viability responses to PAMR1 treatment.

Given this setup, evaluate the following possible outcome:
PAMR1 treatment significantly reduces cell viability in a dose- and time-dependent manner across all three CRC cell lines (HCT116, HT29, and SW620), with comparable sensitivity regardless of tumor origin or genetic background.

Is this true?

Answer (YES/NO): NO